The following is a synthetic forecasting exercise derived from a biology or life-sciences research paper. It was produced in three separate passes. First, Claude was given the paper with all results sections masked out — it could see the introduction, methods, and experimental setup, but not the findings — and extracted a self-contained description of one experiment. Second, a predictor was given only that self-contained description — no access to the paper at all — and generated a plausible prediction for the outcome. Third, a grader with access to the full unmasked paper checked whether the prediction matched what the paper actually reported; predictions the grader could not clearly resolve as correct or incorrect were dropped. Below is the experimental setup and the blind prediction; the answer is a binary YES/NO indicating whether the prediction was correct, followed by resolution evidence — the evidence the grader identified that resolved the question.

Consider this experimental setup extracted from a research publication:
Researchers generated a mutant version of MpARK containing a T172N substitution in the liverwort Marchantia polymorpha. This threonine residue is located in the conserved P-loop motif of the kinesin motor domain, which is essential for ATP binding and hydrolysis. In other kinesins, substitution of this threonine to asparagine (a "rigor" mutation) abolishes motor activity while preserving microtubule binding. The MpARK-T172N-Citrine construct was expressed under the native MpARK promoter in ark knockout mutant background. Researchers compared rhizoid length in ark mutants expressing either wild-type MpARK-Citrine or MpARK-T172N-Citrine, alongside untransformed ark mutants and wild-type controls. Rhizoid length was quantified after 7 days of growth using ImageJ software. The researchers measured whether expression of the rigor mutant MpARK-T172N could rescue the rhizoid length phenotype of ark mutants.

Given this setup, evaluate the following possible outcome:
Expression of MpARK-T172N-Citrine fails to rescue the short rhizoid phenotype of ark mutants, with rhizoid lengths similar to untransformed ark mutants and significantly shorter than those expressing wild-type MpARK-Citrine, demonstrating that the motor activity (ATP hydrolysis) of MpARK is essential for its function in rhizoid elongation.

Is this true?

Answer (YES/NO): YES